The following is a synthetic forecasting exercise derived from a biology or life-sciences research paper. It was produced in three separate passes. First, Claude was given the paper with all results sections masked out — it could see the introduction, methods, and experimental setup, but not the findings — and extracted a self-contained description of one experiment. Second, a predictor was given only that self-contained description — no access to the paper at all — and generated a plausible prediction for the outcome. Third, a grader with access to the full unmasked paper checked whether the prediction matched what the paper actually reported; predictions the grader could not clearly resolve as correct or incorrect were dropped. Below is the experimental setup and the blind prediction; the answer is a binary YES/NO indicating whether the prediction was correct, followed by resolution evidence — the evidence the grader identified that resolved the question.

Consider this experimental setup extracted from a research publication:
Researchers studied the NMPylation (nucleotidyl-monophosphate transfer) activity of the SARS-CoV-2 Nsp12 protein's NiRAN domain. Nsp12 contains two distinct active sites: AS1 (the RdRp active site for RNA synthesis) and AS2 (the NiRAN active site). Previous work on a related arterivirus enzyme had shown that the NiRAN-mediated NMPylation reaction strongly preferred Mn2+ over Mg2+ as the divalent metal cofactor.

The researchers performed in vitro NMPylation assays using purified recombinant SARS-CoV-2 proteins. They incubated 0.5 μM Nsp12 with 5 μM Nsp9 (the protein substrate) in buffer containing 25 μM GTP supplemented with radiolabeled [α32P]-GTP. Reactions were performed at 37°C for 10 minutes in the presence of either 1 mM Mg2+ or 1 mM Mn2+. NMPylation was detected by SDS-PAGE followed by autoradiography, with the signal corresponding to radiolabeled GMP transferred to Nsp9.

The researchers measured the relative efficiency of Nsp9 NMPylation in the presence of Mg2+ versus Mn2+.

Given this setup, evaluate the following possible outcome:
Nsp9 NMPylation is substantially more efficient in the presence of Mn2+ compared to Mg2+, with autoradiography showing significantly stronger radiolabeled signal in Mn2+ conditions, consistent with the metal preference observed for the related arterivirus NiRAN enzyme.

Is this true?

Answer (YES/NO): NO